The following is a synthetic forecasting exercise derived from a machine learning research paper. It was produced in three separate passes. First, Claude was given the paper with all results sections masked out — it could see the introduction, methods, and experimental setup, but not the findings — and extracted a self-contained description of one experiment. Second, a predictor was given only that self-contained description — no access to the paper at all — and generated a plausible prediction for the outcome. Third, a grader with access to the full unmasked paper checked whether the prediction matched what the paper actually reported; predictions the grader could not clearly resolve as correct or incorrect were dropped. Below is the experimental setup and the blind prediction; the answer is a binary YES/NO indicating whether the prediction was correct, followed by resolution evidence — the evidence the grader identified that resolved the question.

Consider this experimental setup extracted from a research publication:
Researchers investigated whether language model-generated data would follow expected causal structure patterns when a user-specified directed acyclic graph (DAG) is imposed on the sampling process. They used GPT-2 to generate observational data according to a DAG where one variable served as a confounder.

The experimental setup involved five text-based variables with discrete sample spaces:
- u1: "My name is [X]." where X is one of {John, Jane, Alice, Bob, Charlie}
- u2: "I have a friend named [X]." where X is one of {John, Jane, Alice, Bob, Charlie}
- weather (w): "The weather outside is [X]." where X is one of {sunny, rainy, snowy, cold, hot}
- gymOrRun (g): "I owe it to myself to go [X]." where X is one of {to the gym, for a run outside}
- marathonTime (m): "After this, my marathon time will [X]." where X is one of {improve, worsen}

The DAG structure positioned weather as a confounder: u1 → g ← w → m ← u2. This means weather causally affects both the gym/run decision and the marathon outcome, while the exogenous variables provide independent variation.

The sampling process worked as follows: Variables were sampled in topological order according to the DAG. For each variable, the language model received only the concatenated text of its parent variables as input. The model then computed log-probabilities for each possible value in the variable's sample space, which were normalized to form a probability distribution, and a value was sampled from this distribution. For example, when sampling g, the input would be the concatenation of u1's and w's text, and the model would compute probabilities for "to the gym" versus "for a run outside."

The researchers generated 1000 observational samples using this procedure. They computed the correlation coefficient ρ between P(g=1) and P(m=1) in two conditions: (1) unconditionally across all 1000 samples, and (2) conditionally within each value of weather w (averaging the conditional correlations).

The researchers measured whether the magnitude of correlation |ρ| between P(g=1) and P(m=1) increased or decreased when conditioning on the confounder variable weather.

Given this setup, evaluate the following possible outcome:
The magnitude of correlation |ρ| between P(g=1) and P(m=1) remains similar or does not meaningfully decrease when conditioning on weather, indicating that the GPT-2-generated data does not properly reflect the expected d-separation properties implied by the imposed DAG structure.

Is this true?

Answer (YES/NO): NO